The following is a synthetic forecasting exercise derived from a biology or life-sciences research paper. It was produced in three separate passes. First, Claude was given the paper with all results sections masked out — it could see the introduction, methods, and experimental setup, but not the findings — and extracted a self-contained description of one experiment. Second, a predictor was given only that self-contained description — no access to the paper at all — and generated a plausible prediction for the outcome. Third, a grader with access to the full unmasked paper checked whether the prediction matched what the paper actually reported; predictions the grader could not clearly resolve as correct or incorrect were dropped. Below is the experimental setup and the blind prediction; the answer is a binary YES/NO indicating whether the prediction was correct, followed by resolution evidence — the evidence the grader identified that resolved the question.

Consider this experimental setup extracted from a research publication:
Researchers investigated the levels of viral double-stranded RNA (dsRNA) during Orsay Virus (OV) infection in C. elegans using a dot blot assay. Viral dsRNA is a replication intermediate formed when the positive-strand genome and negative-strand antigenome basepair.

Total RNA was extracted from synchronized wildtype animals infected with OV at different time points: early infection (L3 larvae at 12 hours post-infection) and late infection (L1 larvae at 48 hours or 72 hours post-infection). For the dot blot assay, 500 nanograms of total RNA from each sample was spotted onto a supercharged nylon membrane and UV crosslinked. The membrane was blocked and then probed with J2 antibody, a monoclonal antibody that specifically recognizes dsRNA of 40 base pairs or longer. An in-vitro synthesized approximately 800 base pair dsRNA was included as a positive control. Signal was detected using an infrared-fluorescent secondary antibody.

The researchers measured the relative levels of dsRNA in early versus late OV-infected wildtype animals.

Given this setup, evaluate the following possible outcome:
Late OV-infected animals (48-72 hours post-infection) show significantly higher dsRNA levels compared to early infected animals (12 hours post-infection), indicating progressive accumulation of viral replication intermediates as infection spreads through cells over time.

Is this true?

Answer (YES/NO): NO